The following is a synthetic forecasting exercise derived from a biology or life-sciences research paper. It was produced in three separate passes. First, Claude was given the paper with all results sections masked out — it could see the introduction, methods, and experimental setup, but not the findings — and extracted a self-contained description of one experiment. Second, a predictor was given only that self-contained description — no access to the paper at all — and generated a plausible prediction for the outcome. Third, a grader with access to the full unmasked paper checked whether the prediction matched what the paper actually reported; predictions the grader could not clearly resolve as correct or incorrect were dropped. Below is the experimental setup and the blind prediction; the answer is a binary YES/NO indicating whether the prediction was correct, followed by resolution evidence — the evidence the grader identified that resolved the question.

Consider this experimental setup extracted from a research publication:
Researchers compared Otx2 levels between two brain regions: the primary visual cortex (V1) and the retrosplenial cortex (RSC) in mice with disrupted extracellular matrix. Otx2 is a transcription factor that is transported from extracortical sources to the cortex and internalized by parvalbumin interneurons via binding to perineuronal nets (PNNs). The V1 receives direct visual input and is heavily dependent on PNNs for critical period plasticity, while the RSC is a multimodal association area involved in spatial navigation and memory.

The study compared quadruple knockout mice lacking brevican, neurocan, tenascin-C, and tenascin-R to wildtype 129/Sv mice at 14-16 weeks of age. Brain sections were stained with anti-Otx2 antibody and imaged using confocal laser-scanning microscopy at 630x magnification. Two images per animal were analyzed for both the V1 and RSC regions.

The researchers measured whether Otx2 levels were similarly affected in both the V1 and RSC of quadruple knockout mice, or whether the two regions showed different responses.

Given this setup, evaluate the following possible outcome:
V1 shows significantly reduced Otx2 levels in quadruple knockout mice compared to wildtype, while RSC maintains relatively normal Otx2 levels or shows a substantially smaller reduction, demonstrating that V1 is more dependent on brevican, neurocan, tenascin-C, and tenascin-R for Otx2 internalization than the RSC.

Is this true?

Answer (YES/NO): YES